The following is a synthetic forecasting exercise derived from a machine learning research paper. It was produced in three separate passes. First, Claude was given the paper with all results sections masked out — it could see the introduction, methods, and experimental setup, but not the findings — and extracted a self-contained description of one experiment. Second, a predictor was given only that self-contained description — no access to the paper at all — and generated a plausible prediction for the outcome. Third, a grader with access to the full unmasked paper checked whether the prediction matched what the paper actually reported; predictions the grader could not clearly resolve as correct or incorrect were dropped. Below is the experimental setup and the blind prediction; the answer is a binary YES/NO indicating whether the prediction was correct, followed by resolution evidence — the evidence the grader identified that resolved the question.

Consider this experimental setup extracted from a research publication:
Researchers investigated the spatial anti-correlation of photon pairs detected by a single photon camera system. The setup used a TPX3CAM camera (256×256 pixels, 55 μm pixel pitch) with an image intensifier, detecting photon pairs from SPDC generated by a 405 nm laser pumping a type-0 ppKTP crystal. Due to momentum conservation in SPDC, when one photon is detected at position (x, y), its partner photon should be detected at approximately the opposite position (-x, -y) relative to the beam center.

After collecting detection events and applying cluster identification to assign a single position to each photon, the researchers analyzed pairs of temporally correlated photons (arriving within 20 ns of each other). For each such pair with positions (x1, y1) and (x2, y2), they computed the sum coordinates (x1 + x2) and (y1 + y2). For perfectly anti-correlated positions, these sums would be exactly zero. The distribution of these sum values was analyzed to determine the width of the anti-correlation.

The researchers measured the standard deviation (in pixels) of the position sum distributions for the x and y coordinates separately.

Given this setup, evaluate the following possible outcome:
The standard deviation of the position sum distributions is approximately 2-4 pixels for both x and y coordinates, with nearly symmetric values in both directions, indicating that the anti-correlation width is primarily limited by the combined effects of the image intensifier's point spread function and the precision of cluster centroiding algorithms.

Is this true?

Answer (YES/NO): NO